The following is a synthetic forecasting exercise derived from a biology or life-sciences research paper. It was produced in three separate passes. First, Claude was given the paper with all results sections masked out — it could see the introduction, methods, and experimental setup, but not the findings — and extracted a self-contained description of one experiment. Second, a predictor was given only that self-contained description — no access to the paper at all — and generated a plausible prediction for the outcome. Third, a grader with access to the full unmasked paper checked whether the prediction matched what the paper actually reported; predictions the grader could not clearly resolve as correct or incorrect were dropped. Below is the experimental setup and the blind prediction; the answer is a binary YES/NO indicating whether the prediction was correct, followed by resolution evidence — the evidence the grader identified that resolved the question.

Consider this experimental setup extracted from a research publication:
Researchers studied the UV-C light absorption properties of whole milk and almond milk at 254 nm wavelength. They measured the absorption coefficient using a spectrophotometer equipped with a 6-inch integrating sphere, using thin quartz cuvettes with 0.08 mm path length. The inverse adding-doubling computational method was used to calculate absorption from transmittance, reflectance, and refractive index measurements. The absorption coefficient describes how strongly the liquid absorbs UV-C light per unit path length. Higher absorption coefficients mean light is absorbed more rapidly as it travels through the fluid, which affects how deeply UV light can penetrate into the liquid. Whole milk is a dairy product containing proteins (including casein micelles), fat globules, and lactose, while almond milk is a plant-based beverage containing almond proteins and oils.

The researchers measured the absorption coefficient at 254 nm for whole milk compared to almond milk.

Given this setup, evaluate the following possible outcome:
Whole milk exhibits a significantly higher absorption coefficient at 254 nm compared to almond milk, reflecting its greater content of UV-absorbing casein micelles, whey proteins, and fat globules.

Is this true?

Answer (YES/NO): YES